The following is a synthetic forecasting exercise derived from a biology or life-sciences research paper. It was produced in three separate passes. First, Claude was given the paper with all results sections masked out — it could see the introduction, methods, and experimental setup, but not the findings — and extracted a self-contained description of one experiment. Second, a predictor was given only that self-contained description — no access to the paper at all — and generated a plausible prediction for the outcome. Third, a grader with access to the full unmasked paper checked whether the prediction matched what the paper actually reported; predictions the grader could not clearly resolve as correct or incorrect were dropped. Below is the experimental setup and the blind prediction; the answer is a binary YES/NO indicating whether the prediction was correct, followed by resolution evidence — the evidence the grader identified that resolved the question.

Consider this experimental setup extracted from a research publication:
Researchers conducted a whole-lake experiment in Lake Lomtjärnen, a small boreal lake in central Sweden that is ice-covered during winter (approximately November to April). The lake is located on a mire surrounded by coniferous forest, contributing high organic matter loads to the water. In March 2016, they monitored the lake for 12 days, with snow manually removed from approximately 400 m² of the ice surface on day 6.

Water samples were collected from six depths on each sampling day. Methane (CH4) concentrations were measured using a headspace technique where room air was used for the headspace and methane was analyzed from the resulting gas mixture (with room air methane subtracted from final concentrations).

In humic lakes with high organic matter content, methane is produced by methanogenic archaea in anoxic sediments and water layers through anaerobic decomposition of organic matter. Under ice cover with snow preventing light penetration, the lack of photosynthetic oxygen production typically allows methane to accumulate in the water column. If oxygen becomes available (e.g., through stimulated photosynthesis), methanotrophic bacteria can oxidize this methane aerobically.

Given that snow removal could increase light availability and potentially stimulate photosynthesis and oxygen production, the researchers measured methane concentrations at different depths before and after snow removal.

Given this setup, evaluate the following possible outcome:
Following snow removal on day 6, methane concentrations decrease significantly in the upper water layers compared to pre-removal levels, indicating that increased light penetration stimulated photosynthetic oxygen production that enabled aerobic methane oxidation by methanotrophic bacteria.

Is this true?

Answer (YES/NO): NO